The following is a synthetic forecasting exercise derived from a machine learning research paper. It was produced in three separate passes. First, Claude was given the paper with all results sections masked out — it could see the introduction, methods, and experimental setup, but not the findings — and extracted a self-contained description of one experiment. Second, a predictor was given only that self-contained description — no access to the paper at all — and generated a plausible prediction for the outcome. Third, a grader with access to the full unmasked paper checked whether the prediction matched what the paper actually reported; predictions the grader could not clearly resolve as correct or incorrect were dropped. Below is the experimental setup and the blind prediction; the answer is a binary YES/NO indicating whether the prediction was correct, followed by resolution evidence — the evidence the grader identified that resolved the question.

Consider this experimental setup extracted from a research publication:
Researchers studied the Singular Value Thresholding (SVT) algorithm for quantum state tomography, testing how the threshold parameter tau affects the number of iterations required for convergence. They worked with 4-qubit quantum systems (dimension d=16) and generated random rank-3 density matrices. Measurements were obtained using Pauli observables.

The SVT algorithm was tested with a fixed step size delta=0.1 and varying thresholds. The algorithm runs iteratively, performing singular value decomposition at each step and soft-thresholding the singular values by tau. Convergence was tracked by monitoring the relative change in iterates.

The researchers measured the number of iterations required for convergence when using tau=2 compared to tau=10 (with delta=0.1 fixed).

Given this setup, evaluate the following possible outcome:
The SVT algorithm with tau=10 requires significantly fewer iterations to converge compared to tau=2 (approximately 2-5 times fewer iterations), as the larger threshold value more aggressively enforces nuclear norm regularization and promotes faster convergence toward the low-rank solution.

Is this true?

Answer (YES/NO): NO